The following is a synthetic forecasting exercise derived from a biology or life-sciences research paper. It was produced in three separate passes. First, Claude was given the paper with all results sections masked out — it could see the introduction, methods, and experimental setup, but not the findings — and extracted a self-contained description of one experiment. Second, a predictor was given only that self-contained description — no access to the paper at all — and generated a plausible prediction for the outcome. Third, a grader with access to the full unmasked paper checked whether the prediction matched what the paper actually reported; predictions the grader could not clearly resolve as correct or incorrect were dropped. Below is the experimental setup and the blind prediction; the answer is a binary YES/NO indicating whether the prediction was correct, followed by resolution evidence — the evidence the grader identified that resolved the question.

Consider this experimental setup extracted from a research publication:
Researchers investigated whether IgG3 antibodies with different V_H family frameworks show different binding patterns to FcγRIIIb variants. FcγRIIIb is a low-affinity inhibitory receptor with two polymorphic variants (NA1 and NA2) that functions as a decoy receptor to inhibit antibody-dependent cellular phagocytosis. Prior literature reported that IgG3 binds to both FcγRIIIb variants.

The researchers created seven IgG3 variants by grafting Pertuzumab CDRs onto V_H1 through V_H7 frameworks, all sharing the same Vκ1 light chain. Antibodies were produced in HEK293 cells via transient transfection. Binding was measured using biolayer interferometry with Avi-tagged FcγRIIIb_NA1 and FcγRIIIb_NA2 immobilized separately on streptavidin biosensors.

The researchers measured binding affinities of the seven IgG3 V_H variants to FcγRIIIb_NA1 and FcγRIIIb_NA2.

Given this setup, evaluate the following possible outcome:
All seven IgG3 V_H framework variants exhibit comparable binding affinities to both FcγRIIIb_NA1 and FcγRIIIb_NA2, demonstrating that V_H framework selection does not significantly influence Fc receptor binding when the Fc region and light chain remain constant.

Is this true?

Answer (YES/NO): NO